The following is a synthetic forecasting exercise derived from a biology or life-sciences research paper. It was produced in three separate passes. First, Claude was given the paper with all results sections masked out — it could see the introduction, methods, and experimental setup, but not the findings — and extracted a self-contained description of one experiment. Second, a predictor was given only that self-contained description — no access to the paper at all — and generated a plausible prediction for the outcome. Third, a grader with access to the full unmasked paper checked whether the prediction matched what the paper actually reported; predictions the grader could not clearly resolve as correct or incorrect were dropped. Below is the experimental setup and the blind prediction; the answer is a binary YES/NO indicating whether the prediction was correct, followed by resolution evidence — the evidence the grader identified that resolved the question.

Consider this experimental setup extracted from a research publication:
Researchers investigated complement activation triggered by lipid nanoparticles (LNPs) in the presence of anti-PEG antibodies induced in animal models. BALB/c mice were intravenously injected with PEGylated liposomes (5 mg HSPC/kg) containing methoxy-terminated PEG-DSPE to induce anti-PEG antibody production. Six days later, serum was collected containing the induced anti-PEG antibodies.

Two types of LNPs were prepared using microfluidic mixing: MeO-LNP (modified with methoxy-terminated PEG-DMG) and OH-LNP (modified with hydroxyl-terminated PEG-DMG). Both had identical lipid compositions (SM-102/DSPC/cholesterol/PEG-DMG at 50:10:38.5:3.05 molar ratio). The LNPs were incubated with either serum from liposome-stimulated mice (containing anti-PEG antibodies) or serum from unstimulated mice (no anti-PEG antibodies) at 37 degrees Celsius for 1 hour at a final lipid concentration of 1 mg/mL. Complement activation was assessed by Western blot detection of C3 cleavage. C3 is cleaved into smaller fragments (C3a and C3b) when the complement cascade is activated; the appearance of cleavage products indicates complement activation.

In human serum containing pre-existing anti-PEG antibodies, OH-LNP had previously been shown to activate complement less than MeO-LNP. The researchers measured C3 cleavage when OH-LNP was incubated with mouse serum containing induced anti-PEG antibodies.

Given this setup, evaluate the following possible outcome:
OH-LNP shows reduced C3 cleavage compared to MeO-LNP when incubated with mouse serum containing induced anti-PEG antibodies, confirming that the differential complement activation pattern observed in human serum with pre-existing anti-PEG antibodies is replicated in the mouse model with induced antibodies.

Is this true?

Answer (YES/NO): NO